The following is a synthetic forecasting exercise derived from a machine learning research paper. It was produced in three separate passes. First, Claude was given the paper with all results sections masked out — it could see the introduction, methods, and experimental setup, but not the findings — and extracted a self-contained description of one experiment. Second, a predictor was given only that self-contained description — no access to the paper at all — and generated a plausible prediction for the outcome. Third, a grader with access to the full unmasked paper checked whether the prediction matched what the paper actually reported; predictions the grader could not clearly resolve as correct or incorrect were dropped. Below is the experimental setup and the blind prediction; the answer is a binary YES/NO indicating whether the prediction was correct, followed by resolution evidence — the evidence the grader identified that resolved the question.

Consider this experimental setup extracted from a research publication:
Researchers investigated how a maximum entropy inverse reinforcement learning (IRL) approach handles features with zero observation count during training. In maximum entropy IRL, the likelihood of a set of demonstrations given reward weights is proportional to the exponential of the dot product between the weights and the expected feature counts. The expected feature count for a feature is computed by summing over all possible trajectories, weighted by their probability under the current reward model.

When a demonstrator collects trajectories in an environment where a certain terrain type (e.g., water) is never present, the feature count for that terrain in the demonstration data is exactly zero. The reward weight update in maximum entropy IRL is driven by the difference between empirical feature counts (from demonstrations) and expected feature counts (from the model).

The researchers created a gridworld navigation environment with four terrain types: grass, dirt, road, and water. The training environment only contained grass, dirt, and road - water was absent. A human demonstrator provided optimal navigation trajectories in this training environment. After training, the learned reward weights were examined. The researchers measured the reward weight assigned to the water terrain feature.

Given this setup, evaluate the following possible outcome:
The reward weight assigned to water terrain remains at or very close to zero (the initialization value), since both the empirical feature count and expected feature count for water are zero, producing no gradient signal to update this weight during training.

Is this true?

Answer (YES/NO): YES